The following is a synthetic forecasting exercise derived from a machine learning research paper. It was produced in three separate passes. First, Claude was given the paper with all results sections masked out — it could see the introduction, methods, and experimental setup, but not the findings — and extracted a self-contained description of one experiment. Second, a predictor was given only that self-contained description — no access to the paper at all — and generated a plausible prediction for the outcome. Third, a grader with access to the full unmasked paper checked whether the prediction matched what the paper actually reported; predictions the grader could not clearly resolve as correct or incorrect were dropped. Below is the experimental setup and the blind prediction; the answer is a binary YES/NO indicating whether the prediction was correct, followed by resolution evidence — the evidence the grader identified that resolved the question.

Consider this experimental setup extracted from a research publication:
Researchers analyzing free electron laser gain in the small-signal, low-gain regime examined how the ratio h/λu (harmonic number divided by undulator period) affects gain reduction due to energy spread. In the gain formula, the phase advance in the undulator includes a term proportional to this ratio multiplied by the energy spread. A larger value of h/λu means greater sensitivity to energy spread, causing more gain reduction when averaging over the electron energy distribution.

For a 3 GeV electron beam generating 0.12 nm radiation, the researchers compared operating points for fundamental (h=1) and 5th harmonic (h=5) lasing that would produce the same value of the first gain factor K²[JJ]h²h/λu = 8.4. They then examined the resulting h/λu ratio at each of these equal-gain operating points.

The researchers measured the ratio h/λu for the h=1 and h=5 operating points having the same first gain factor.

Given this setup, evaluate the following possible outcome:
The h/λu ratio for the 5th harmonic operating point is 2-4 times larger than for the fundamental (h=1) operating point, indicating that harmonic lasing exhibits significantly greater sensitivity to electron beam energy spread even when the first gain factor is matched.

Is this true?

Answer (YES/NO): YES